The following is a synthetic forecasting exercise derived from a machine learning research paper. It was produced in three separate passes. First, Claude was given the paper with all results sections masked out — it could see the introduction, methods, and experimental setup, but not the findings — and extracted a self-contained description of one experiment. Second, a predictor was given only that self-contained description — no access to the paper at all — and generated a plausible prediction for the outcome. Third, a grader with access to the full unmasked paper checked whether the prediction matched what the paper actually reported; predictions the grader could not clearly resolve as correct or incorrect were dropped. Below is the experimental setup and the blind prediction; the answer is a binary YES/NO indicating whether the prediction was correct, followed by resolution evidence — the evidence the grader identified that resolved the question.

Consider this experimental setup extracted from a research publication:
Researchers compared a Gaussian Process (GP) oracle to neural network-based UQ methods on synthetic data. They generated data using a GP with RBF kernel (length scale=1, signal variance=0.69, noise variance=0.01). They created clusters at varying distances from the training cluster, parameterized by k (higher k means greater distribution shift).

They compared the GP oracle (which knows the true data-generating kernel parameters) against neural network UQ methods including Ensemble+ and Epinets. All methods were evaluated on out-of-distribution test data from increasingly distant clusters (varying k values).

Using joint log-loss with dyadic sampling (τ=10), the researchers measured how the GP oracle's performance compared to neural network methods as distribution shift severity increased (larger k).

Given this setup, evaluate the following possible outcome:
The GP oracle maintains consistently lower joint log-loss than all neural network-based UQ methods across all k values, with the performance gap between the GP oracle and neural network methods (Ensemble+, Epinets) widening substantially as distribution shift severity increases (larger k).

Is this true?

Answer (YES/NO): NO